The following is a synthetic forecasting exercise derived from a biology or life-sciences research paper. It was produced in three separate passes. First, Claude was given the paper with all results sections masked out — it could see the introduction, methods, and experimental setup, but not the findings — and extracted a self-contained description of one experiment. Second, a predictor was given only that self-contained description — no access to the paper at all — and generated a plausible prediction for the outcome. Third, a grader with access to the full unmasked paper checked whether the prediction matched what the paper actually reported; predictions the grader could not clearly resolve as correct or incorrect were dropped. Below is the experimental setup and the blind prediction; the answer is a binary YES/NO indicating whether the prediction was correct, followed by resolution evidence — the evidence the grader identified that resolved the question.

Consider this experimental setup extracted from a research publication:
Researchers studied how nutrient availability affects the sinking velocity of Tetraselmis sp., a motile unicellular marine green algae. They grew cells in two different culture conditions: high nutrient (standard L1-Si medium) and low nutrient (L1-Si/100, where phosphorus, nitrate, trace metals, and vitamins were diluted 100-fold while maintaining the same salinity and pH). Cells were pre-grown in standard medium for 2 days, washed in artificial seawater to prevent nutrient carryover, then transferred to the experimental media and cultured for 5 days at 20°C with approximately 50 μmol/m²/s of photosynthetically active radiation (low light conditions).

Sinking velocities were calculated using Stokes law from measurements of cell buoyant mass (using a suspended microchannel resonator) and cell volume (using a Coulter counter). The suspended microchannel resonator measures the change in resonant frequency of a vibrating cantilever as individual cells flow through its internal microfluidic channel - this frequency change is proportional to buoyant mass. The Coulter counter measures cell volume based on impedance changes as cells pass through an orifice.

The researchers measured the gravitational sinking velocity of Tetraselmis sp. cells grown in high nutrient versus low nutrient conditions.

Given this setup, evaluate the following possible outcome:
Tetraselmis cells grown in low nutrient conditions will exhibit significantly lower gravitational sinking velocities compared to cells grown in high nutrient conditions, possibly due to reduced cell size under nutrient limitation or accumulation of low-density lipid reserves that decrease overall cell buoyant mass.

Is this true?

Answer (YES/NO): NO